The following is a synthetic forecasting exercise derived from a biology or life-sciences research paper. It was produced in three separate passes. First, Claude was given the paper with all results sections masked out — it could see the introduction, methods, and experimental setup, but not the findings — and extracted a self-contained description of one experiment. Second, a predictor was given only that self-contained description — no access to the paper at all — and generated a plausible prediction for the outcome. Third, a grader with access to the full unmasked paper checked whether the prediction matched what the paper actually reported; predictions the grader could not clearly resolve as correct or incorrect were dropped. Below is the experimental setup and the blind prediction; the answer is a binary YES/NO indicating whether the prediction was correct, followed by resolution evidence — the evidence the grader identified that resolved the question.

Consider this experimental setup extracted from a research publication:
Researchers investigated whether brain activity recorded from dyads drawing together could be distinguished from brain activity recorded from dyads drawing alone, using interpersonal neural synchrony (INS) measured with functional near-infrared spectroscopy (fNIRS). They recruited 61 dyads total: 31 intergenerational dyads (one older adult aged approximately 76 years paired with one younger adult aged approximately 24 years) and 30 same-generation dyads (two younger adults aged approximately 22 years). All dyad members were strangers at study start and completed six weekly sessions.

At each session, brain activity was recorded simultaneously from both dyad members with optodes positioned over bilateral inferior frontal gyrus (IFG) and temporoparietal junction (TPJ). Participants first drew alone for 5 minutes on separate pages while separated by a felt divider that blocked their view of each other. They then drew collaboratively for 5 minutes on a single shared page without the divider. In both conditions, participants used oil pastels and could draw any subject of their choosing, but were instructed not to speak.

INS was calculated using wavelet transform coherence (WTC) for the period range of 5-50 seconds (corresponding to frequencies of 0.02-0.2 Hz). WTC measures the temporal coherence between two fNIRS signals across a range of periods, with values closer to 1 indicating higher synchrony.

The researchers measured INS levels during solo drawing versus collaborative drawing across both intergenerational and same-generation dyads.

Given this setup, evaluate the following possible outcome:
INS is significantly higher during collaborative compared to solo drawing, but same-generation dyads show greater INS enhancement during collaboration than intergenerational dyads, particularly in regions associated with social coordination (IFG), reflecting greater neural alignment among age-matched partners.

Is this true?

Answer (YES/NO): NO